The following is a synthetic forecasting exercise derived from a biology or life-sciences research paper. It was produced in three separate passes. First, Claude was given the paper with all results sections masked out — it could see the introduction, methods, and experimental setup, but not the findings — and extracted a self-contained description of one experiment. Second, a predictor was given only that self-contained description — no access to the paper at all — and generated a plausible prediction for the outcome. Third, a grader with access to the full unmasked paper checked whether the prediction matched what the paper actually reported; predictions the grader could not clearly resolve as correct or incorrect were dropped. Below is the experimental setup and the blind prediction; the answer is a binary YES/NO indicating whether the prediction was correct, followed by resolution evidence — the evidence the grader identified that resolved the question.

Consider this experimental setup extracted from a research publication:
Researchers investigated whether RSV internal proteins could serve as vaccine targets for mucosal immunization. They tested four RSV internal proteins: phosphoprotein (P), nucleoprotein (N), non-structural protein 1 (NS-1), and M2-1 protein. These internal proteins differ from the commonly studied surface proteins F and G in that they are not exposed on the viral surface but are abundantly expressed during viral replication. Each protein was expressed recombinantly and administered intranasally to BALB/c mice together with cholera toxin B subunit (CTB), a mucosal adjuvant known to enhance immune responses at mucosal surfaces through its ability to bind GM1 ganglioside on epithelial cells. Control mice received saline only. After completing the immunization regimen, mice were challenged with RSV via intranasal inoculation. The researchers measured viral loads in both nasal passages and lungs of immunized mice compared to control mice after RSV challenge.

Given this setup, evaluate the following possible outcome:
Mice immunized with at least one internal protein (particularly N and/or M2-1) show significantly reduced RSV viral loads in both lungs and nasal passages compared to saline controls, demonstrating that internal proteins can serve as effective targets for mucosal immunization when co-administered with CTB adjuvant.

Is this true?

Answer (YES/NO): NO